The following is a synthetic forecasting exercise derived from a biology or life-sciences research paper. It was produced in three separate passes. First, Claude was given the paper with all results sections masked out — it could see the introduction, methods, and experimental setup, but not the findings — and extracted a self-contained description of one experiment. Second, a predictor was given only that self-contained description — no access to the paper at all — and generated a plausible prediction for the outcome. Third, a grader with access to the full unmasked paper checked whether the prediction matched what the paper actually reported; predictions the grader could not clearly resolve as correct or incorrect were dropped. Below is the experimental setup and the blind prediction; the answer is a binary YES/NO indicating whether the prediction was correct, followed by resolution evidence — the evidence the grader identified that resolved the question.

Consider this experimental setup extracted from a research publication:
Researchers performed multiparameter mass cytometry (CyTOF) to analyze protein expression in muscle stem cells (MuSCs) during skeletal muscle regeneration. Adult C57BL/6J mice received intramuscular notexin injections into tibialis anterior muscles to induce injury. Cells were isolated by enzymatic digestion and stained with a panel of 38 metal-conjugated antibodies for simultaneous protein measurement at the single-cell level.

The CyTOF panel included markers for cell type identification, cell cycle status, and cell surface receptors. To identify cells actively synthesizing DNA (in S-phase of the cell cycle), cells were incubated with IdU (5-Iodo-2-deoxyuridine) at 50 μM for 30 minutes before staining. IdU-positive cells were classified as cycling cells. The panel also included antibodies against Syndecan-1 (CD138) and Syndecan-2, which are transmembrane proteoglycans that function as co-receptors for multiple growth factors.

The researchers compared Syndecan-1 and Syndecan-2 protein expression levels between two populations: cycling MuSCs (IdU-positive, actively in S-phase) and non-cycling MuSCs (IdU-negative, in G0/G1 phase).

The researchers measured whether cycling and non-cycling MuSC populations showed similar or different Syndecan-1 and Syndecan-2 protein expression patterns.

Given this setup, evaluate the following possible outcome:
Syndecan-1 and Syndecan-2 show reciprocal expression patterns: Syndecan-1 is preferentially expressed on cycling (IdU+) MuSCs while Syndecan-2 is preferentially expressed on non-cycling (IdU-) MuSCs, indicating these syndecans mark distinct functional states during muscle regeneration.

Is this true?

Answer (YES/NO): NO